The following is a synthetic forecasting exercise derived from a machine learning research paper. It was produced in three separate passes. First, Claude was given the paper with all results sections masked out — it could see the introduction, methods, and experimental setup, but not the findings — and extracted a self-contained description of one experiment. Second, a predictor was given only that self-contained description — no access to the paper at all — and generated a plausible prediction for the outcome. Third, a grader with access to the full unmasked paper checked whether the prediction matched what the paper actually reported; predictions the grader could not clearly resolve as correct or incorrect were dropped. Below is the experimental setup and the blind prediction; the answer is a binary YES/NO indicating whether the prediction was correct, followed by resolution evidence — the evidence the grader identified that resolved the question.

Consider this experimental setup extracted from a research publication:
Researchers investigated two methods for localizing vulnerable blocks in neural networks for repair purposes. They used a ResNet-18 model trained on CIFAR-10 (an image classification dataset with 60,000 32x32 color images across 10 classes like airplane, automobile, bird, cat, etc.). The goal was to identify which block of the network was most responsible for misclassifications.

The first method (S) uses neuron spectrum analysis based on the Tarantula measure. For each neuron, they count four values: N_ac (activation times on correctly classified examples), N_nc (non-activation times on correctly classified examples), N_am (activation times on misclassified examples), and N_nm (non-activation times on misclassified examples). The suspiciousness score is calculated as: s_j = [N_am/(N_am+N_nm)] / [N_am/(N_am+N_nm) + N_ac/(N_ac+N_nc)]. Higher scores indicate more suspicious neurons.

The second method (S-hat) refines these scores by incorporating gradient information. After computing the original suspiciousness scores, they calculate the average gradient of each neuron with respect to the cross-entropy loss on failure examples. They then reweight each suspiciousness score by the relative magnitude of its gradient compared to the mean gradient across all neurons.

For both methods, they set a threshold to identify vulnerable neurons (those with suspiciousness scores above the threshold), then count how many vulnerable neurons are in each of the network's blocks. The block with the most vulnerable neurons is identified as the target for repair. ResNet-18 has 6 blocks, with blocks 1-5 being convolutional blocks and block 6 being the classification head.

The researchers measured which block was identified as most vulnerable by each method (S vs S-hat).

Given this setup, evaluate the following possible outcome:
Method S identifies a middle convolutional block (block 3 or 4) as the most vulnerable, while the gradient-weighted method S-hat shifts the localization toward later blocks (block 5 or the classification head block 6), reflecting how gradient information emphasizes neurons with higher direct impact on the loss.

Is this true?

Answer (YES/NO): NO